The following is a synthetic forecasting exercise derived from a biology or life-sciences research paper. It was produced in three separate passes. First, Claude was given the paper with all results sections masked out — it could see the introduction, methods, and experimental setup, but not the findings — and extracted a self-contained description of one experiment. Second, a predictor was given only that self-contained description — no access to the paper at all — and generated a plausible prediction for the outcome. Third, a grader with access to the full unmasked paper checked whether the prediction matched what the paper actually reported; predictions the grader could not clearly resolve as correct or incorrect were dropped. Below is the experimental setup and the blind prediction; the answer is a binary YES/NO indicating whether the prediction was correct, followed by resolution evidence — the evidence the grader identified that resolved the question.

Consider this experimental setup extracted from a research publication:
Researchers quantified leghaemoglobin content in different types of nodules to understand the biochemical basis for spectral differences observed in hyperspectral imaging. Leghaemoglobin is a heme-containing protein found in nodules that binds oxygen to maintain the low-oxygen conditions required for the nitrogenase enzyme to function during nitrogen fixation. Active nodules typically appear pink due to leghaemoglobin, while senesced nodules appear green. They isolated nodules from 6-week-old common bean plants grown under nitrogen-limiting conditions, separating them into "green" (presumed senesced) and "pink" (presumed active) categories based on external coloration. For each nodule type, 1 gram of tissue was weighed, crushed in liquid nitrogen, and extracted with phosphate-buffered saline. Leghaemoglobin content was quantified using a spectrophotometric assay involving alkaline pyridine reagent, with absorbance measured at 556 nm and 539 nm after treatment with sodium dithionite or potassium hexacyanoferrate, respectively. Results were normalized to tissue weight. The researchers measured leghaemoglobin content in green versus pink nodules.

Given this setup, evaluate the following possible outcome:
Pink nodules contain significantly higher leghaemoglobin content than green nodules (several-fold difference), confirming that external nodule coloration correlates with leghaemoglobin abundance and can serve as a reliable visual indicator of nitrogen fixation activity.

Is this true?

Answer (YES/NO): YES